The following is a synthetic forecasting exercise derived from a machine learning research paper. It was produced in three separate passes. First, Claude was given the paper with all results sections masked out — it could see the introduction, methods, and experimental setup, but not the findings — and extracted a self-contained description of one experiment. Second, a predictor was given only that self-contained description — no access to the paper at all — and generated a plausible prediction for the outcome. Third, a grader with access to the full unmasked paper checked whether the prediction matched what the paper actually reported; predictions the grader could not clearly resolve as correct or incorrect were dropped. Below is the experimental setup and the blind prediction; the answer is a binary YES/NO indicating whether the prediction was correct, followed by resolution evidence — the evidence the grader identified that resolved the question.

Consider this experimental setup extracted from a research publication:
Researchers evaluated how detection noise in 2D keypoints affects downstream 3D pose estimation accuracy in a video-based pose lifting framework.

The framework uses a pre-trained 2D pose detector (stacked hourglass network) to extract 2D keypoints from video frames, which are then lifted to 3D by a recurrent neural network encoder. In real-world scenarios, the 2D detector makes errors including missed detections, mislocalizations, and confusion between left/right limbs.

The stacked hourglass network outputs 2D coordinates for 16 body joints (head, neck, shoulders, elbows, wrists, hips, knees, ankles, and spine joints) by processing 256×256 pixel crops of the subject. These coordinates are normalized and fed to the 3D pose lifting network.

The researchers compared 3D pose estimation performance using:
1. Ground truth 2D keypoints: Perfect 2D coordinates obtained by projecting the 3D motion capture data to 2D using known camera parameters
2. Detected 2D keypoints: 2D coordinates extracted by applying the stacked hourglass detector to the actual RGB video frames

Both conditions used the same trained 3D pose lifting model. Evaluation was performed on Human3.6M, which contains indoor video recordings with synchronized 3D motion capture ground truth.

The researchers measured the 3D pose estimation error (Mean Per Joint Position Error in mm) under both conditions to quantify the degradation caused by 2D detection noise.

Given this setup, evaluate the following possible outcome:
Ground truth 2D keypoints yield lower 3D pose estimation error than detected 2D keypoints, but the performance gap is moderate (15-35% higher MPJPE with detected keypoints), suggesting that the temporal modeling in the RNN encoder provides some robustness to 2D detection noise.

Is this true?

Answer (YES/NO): NO